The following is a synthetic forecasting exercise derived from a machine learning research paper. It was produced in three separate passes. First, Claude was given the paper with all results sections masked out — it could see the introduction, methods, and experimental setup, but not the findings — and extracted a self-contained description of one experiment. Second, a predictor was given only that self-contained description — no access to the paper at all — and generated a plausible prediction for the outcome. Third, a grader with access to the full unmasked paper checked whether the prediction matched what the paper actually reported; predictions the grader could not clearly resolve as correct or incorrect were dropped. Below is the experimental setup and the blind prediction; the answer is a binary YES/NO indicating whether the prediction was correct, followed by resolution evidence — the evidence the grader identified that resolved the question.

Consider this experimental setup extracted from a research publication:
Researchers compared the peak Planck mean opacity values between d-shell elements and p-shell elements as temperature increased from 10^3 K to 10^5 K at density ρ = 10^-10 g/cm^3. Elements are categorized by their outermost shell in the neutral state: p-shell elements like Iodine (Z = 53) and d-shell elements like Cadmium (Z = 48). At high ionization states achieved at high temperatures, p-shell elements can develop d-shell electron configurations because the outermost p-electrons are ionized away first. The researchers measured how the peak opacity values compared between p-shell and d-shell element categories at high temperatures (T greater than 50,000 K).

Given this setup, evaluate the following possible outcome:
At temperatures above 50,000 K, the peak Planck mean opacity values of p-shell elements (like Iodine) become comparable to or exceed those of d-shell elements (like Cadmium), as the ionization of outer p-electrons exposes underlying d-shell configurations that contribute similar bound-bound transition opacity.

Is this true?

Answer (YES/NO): YES